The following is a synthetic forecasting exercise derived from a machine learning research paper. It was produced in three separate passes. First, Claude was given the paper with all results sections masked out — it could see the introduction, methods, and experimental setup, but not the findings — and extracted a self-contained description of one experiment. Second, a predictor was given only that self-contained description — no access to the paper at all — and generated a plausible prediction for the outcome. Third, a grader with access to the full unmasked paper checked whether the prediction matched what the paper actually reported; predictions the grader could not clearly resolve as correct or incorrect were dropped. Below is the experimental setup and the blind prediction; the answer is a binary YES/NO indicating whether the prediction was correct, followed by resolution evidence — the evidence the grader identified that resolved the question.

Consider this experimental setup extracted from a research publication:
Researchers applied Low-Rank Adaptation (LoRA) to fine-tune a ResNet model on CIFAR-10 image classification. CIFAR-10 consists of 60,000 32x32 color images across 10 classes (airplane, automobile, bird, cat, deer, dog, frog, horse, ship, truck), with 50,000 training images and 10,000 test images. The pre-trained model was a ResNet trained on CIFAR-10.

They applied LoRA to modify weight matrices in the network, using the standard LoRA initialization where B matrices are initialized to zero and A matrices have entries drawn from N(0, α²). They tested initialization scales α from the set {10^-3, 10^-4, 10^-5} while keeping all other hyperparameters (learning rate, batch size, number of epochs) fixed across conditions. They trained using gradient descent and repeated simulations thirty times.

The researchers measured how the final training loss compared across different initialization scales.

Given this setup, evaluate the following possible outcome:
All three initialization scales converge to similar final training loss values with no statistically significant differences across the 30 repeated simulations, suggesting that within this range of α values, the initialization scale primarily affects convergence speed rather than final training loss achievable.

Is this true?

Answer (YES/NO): NO